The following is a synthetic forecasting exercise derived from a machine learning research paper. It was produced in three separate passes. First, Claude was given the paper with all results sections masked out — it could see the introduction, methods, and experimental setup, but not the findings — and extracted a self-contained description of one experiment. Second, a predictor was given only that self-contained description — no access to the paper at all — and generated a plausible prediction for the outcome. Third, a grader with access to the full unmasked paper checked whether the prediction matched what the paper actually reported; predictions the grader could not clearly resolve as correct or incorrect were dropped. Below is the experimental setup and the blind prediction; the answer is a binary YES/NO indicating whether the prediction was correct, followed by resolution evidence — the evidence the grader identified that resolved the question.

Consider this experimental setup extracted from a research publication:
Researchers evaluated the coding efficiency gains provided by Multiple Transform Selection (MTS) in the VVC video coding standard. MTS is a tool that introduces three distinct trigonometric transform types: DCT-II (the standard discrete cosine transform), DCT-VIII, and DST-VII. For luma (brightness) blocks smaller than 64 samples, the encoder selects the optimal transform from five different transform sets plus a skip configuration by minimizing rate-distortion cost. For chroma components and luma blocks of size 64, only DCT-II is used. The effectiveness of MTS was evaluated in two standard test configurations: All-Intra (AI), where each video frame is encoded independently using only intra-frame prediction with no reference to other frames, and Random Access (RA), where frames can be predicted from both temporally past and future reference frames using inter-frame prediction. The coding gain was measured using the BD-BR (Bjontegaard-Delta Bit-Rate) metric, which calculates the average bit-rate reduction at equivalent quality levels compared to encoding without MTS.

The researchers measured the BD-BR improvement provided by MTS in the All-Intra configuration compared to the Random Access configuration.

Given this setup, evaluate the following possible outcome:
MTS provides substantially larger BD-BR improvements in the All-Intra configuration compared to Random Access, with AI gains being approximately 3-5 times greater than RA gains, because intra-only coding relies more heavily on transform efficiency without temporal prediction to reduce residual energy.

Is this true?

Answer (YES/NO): NO